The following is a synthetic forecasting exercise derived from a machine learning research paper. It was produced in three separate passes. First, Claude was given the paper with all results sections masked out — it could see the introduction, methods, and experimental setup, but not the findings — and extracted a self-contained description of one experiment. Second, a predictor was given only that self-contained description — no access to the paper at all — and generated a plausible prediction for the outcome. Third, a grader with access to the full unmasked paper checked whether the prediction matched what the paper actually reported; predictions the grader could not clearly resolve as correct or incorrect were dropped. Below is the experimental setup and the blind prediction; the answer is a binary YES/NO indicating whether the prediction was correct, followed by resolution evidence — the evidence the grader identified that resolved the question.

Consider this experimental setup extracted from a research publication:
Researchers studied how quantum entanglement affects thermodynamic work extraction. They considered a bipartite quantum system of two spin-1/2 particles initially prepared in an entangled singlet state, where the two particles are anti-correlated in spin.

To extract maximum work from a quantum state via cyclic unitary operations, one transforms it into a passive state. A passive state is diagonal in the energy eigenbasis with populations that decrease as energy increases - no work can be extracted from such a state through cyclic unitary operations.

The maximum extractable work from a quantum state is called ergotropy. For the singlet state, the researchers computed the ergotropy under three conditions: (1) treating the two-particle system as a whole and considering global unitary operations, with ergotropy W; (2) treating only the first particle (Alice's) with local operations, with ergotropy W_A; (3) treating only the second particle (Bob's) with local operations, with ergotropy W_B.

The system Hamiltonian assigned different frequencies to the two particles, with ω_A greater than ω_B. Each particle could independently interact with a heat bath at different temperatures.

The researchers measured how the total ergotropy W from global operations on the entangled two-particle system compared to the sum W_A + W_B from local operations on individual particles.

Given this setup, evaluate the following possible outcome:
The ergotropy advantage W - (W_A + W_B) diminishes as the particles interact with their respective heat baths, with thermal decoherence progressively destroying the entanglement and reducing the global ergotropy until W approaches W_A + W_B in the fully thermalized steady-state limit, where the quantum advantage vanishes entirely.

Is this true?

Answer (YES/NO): YES